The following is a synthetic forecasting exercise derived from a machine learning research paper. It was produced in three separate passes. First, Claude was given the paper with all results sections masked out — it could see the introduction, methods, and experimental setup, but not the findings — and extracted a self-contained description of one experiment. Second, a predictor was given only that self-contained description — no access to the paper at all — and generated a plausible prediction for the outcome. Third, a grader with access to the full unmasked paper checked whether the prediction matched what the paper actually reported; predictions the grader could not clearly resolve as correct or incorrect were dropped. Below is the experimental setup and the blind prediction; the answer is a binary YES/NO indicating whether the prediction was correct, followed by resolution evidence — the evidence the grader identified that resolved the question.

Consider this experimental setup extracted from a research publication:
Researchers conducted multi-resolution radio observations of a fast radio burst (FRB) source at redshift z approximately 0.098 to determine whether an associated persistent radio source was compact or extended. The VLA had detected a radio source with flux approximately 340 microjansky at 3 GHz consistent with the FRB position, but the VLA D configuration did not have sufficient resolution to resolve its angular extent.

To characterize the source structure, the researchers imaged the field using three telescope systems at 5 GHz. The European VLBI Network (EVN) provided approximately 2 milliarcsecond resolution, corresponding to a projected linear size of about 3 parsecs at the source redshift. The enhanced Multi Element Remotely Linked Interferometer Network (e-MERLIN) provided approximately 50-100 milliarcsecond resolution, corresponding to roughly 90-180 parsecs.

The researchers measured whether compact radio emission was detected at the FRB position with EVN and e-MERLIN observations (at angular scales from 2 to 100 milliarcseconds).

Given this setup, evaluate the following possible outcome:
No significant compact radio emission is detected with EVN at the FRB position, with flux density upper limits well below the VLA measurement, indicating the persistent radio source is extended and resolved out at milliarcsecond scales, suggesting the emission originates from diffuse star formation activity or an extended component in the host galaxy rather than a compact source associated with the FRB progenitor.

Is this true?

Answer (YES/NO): YES